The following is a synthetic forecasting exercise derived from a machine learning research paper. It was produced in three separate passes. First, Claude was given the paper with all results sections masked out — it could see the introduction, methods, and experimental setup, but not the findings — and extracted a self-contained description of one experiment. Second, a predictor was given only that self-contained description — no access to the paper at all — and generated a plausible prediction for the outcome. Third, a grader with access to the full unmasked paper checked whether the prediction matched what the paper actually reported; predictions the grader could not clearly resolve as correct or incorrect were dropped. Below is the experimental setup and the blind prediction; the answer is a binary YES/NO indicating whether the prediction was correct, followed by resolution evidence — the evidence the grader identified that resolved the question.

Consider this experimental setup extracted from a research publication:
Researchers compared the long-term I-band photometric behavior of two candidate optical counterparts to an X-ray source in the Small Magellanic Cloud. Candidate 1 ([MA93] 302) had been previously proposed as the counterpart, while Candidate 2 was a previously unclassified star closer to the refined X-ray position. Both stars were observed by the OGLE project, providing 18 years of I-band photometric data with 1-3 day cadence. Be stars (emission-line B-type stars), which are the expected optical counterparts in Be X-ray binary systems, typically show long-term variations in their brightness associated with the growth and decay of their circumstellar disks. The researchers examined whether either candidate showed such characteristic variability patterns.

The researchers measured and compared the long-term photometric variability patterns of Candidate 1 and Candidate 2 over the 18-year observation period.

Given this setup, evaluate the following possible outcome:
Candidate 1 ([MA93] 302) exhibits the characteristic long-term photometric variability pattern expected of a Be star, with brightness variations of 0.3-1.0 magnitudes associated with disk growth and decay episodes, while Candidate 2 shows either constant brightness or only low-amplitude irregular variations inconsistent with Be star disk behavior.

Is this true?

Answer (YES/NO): NO